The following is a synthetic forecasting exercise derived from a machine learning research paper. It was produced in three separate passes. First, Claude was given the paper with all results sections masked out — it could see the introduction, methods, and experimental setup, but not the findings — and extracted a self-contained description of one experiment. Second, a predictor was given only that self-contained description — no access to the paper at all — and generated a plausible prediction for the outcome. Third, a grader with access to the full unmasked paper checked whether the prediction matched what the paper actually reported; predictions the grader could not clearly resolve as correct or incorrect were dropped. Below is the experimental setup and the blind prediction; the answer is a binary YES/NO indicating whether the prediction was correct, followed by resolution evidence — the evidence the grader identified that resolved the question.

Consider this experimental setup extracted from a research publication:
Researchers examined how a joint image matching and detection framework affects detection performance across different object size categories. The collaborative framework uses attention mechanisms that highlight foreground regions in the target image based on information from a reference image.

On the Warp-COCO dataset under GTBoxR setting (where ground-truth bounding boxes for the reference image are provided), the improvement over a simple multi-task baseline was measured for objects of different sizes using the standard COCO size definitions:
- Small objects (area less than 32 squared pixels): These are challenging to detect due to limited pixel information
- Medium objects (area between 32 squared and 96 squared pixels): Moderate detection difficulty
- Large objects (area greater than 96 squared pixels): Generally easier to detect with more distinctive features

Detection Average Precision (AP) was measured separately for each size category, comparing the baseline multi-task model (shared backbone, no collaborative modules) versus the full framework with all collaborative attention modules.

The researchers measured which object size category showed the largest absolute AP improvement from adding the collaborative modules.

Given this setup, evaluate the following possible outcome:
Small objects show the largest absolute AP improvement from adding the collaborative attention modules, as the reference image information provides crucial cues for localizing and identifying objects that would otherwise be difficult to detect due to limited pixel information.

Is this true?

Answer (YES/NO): NO